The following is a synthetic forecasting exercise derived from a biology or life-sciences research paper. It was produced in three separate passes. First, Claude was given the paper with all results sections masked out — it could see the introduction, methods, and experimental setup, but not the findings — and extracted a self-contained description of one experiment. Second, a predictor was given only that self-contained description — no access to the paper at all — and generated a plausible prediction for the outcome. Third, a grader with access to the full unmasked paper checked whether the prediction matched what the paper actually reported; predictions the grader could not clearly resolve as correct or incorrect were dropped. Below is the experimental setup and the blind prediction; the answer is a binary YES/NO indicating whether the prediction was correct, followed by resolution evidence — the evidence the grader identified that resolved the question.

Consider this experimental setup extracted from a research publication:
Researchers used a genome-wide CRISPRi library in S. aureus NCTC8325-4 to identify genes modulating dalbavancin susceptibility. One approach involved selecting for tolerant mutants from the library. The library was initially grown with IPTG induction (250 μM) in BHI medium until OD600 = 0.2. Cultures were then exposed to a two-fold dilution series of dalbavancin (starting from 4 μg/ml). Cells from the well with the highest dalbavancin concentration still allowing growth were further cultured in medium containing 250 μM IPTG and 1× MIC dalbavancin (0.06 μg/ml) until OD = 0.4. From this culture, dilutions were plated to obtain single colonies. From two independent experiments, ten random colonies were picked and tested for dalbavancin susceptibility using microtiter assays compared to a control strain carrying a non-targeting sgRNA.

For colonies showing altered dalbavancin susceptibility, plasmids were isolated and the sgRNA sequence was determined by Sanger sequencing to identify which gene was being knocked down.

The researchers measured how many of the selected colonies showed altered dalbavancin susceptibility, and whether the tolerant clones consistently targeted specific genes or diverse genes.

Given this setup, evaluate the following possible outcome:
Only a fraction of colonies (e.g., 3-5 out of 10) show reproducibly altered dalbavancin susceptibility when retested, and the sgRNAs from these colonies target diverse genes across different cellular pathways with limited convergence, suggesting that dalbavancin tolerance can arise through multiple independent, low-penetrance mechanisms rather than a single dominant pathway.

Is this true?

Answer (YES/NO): NO